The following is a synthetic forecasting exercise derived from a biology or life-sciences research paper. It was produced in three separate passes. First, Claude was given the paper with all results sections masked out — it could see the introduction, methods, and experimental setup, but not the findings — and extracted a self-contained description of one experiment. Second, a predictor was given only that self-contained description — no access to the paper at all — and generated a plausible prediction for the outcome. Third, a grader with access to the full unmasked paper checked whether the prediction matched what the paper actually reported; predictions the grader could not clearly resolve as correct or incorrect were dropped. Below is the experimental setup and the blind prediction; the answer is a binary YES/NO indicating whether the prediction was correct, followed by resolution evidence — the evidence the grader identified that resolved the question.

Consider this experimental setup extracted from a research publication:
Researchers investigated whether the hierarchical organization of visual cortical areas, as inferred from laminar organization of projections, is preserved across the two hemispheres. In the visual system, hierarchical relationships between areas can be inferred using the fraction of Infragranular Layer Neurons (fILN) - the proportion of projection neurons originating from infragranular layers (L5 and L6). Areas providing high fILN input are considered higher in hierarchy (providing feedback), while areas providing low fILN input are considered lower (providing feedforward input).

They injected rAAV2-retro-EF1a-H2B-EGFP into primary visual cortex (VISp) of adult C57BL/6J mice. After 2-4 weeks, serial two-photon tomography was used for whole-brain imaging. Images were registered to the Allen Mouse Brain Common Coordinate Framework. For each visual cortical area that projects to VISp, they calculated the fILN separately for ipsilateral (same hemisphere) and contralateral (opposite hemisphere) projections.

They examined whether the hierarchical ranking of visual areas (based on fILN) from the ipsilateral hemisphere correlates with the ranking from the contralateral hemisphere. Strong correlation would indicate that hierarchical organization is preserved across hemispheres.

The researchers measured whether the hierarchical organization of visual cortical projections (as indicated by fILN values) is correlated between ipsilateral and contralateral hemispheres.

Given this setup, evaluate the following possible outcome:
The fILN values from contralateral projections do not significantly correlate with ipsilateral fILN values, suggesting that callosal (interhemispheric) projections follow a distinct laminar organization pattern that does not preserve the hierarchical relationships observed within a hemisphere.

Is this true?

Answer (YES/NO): NO